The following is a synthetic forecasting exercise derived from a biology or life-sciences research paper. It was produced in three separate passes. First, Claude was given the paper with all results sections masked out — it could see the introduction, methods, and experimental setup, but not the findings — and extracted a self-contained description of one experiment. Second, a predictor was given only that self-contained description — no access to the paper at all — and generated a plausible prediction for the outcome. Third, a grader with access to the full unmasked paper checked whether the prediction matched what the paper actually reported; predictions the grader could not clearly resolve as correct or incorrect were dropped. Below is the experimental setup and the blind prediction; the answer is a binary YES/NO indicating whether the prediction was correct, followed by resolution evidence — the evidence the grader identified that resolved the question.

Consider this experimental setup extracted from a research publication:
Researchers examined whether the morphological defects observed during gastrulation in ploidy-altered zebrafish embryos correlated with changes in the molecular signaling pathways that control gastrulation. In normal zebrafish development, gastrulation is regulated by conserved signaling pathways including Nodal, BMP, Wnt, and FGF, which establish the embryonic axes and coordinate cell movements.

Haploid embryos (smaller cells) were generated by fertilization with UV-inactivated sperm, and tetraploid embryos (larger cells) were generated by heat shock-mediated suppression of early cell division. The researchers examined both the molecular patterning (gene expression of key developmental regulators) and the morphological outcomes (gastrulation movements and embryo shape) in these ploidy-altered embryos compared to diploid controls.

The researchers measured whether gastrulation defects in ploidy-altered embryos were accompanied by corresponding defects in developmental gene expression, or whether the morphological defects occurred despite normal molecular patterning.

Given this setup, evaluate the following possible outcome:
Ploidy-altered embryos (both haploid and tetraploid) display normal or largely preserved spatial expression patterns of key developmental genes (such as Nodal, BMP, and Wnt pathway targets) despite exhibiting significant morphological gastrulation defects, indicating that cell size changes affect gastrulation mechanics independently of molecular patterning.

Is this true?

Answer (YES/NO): YES